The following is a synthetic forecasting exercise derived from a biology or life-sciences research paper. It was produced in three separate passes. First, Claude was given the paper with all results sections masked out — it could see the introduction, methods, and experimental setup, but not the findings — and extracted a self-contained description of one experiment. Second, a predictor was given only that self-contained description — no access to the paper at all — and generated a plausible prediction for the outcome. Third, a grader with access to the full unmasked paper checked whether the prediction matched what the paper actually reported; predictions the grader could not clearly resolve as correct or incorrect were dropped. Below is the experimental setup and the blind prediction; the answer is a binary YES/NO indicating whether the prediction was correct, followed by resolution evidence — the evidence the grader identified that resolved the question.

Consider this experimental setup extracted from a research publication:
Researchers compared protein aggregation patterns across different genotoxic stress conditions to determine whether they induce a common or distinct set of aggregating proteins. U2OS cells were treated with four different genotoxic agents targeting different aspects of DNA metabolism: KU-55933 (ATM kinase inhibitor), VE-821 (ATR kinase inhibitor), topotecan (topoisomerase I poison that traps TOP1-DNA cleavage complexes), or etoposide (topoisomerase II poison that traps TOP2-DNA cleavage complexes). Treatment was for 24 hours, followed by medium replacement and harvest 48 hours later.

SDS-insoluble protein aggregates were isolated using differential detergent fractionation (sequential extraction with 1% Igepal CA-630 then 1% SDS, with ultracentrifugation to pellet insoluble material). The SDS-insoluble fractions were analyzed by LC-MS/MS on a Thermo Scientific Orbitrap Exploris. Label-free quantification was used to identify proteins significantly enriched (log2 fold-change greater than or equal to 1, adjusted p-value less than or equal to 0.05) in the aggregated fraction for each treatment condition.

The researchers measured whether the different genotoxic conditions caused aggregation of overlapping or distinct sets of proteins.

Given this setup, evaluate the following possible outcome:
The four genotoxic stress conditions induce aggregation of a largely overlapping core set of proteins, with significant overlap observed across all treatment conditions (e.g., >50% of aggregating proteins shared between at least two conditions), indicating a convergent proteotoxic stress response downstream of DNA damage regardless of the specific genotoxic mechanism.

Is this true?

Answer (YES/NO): YES